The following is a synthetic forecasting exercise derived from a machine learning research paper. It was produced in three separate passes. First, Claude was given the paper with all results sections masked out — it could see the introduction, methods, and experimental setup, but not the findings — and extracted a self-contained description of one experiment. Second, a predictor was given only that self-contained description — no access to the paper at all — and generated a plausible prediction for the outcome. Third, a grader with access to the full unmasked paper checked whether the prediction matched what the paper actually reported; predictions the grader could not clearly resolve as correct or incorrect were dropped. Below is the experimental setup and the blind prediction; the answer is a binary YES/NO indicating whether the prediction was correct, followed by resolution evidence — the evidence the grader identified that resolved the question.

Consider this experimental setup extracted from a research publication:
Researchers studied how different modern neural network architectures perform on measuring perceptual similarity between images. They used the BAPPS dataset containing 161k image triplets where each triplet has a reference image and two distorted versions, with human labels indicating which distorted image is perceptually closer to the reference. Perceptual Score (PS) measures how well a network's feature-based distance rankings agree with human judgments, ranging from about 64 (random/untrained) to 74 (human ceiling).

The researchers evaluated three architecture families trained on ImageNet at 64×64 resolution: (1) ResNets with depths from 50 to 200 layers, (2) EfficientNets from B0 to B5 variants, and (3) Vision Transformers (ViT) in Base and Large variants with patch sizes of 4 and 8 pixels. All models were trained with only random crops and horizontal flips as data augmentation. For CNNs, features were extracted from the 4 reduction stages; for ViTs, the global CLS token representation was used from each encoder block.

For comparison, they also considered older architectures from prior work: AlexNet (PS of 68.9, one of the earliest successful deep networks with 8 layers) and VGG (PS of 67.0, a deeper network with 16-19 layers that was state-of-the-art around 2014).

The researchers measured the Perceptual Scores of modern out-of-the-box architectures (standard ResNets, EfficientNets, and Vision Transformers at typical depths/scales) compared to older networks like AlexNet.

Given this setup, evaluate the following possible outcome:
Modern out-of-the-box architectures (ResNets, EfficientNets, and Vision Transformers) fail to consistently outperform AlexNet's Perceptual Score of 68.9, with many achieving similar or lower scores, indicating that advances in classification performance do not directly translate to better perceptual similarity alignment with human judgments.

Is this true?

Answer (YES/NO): YES